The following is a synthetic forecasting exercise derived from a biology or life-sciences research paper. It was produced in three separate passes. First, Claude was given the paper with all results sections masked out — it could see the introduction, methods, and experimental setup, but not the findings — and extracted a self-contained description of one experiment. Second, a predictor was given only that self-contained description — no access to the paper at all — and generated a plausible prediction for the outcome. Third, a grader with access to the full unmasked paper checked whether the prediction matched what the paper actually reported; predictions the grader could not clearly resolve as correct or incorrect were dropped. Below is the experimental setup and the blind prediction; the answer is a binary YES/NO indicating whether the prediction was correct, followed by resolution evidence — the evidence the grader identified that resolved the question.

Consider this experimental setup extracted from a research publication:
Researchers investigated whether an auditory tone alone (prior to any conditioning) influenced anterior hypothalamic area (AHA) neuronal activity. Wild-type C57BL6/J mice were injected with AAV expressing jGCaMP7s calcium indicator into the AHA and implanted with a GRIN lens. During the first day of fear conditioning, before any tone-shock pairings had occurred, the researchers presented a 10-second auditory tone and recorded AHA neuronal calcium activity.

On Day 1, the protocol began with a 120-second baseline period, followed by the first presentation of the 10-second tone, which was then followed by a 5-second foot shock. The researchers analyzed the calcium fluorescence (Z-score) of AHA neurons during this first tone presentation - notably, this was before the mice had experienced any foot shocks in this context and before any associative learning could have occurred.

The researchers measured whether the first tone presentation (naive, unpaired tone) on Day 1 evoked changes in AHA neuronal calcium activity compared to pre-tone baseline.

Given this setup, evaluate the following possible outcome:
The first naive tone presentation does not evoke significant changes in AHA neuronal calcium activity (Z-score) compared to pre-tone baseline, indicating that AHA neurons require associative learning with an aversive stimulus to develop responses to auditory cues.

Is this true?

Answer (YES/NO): YES